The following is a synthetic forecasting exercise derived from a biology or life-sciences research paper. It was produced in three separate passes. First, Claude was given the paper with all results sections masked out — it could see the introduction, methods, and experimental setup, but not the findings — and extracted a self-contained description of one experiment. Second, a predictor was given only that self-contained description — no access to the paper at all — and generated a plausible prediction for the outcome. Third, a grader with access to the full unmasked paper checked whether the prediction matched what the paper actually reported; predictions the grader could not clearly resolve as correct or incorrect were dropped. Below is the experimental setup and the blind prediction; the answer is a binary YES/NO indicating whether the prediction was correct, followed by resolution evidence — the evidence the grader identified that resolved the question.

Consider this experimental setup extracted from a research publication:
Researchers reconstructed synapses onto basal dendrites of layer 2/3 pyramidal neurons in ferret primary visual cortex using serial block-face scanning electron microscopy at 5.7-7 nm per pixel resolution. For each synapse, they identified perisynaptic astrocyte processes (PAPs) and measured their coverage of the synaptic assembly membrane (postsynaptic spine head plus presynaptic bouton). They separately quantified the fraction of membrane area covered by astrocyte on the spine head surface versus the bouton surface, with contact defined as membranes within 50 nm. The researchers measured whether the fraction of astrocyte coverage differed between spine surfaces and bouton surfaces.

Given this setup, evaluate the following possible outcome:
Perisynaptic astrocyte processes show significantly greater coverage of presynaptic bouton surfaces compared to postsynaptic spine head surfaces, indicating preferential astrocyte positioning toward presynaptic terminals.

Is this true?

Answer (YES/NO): NO